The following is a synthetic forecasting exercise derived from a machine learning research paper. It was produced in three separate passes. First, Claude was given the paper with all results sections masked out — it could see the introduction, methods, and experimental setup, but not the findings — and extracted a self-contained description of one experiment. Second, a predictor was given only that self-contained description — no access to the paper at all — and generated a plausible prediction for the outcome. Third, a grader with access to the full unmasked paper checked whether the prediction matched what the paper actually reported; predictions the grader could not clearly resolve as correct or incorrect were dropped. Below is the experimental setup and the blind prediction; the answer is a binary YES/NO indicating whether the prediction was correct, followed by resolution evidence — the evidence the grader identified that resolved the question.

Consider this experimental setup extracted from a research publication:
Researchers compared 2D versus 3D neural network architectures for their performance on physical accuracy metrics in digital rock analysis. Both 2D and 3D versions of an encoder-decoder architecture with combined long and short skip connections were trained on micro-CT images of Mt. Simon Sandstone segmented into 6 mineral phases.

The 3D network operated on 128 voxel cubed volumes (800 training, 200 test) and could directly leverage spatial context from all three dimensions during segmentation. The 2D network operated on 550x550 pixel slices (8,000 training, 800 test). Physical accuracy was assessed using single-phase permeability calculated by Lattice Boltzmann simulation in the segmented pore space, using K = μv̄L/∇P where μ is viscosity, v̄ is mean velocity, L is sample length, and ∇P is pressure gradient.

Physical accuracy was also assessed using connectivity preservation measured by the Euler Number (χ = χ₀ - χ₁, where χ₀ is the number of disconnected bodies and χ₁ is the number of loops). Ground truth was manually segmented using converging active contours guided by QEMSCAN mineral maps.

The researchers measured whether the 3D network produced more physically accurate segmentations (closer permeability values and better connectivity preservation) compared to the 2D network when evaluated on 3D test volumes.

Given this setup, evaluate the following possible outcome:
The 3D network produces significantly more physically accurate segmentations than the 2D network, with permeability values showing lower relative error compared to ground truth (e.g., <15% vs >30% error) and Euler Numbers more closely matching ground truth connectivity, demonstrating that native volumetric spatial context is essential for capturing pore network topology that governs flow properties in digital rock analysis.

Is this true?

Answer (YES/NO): NO